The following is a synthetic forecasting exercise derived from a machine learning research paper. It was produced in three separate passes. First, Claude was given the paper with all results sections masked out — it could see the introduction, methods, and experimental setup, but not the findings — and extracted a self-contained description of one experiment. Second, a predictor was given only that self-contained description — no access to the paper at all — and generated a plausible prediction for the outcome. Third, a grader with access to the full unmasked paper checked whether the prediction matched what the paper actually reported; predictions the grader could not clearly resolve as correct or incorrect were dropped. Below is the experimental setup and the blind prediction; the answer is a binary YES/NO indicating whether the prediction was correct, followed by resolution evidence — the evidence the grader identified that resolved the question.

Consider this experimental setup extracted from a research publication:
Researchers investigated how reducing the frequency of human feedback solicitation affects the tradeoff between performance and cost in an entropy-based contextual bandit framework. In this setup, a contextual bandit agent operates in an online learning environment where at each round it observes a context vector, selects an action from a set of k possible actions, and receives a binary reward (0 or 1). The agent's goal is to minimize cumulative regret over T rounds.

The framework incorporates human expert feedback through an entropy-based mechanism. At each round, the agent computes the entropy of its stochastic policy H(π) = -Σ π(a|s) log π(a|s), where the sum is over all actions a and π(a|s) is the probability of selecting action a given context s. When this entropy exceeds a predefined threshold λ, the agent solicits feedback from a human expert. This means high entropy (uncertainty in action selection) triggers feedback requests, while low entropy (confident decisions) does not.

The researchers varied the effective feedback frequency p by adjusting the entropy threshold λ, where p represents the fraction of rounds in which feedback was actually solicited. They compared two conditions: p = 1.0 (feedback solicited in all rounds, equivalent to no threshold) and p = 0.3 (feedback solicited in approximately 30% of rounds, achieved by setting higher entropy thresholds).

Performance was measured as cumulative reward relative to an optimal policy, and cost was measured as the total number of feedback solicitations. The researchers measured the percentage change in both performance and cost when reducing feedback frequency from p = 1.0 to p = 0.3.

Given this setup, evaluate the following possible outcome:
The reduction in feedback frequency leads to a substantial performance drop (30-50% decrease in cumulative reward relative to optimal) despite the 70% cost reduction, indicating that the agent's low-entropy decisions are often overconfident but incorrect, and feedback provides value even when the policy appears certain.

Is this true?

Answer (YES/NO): NO